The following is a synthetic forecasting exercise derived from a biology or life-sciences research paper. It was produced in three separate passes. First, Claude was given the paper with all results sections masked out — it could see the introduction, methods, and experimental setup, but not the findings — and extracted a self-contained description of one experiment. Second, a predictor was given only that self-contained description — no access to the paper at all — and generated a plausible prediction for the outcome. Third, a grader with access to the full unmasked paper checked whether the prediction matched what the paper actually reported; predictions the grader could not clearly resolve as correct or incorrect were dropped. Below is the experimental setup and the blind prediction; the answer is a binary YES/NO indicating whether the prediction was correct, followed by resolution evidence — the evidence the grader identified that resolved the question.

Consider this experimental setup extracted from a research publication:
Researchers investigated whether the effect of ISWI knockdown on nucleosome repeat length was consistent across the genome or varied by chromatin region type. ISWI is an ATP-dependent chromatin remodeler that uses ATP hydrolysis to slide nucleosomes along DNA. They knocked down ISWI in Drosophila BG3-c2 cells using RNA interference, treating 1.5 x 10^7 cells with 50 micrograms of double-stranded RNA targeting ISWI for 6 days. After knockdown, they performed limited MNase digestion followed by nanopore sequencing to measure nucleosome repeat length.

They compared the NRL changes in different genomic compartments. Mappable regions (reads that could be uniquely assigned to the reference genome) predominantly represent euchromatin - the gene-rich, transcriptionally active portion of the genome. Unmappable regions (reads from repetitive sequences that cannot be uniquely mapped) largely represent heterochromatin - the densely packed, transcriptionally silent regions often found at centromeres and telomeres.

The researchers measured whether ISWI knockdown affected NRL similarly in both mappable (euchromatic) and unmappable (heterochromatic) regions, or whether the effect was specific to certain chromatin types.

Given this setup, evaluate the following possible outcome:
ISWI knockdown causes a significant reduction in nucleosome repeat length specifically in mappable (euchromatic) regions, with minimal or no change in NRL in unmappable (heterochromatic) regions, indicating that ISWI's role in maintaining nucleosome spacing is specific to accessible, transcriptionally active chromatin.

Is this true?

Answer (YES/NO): NO